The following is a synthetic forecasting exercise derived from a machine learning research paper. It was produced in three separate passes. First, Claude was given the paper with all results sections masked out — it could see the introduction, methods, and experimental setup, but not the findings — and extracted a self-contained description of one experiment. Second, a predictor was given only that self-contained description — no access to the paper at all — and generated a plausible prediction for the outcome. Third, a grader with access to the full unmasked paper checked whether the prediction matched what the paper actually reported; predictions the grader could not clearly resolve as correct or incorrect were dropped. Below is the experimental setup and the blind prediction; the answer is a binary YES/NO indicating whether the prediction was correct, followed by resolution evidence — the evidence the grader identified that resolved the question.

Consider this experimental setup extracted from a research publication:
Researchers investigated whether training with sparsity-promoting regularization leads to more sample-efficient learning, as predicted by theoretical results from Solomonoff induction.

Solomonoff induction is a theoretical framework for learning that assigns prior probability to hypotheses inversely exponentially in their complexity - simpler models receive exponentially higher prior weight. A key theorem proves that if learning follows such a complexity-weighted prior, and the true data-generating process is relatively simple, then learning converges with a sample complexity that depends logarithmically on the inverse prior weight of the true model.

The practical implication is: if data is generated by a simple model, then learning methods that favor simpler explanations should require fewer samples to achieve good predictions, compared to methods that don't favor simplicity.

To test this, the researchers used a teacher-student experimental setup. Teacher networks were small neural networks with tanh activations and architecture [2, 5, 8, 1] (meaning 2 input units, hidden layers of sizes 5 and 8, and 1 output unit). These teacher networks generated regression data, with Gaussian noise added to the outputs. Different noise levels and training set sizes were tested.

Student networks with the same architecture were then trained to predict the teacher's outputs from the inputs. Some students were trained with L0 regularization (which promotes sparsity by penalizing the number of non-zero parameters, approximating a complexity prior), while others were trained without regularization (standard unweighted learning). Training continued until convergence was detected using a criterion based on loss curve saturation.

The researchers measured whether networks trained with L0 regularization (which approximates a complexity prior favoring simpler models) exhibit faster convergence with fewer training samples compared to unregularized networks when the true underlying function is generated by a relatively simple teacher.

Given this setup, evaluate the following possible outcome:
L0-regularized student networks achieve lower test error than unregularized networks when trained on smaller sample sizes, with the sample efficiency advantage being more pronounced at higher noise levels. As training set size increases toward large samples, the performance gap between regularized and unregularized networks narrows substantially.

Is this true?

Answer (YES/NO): NO